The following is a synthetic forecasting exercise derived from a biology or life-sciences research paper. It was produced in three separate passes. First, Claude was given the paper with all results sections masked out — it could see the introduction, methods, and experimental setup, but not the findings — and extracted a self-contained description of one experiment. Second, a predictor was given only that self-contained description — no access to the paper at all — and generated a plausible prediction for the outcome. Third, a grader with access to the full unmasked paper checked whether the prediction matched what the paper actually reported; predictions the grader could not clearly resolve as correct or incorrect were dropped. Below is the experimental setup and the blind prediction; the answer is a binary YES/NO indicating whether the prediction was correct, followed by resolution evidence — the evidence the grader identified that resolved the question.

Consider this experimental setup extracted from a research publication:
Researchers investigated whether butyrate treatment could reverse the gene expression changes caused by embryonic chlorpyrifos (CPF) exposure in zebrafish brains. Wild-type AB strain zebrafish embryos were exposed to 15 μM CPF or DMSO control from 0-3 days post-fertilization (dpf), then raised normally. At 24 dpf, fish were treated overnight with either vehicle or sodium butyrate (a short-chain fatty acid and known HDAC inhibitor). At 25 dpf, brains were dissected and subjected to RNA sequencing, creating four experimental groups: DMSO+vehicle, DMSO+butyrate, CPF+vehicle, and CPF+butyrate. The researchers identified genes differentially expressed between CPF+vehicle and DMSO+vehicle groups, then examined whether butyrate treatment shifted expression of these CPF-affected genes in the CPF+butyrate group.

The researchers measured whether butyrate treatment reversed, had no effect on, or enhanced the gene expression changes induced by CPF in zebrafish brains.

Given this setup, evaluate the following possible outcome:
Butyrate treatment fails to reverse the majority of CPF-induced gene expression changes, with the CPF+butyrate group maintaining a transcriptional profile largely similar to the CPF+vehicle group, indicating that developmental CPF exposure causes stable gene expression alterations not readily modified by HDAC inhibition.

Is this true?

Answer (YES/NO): NO